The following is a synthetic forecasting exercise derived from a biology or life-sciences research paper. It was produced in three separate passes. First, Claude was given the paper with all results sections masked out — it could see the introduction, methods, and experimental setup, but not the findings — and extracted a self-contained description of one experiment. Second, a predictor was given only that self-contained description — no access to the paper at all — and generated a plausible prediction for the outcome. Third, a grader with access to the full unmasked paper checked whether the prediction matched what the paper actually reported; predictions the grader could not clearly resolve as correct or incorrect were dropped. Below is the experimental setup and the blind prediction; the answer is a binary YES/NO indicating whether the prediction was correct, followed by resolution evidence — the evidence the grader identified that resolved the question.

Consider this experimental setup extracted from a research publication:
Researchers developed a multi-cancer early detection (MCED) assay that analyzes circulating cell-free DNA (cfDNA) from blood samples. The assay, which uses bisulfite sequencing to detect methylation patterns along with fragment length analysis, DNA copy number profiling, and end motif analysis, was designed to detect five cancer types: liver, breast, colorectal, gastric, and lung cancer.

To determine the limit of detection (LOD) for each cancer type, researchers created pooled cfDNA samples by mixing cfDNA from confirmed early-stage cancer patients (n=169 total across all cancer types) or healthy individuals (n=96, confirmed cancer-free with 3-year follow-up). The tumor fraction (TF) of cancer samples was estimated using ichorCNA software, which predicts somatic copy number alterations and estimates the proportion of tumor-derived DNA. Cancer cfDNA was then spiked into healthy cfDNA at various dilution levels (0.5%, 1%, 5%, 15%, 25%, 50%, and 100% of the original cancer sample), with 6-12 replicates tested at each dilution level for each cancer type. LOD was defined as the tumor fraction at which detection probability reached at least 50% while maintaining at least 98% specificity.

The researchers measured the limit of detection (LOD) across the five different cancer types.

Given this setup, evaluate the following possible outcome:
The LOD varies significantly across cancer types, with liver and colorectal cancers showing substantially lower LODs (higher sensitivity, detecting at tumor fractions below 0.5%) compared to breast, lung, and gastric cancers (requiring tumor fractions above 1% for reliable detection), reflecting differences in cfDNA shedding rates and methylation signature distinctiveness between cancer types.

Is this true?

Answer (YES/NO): NO